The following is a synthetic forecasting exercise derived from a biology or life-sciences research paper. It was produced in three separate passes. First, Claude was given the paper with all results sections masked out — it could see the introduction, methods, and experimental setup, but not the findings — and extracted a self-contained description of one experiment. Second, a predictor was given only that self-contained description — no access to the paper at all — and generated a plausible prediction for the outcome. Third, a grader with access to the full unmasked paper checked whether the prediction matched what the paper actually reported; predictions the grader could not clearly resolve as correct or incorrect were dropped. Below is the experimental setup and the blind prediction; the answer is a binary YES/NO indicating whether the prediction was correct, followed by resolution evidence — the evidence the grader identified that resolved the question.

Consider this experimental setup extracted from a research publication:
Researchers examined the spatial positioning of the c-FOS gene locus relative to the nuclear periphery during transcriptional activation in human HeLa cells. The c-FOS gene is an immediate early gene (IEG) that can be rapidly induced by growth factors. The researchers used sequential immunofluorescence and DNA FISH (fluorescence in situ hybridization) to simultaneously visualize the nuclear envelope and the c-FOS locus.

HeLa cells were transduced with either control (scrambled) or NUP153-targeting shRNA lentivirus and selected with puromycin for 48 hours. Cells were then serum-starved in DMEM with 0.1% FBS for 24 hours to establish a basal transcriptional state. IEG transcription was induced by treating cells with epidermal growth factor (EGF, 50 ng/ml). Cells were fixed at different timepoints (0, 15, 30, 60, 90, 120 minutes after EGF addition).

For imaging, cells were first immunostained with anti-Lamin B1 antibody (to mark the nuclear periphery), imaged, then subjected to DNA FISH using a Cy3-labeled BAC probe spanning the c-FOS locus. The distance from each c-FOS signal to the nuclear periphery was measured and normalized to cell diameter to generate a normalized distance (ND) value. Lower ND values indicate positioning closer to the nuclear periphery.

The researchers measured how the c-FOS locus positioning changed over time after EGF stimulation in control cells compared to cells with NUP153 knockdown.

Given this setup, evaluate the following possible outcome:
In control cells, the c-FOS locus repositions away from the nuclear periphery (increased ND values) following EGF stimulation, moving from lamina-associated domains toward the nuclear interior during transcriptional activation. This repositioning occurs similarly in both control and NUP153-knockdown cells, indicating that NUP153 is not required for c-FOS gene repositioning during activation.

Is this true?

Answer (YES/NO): NO